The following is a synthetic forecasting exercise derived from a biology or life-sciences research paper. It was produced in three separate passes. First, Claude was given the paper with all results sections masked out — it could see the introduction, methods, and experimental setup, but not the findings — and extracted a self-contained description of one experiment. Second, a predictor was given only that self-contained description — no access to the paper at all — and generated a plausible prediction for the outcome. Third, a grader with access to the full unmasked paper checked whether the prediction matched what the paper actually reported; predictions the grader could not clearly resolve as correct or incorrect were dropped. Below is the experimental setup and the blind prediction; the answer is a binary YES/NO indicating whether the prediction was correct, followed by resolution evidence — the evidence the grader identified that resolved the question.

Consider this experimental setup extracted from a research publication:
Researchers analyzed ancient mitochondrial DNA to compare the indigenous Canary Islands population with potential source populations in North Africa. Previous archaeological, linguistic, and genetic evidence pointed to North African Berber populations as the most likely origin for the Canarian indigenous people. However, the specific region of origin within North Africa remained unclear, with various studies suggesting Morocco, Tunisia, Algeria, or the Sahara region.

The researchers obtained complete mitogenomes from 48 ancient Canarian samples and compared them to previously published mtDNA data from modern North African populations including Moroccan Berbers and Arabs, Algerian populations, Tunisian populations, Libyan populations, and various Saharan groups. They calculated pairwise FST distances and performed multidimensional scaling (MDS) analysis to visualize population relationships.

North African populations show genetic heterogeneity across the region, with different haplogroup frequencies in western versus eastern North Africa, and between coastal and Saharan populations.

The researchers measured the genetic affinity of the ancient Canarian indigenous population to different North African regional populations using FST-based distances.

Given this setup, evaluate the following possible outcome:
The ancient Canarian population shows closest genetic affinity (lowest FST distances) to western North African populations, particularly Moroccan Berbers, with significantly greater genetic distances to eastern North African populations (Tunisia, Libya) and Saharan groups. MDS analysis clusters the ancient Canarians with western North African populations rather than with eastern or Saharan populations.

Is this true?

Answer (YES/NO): NO